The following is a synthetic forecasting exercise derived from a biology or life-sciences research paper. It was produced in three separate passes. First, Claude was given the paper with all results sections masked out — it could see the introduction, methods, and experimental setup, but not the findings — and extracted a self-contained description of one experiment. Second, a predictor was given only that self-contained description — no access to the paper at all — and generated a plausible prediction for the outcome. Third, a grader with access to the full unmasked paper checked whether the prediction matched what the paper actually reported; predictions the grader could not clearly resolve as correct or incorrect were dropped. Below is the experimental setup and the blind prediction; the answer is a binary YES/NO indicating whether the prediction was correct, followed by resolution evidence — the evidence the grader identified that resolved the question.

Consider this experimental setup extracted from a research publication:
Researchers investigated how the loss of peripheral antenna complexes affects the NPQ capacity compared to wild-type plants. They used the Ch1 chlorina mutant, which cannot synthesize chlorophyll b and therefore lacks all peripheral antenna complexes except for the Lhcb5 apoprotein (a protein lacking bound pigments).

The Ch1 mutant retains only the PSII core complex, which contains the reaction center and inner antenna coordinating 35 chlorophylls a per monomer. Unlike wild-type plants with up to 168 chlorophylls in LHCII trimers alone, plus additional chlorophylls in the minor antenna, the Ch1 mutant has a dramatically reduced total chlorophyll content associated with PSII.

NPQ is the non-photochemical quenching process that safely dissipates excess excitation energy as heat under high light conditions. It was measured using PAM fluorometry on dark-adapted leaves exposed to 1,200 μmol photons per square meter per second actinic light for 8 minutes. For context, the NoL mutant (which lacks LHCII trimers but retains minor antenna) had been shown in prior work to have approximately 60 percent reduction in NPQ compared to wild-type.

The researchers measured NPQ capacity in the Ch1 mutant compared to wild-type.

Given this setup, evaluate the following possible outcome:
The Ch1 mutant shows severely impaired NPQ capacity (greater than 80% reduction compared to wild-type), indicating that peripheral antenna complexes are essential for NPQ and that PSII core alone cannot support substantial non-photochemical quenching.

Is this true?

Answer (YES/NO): NO